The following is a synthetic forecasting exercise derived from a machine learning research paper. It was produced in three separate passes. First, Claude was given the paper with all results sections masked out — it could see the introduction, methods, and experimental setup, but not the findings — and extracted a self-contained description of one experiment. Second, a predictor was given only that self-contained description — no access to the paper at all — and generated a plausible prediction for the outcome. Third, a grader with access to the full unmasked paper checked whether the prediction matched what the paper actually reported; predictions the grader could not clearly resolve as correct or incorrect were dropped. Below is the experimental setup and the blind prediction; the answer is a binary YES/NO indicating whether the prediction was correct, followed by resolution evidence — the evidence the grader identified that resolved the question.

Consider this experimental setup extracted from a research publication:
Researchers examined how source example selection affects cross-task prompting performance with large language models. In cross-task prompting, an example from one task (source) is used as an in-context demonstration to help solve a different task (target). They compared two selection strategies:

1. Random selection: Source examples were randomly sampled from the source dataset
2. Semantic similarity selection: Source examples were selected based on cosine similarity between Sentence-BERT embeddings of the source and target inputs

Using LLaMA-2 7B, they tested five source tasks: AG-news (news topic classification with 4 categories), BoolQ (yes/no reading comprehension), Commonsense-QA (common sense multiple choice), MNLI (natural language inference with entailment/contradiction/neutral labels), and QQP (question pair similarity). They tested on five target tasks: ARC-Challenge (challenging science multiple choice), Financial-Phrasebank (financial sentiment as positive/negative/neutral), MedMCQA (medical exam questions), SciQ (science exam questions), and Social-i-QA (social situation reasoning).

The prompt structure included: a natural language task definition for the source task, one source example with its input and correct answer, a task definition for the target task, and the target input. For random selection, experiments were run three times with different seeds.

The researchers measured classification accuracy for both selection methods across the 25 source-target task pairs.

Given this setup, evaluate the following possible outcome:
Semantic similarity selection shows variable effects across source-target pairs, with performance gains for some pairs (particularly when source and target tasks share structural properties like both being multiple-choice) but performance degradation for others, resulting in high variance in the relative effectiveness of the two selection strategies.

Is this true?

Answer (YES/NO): NO